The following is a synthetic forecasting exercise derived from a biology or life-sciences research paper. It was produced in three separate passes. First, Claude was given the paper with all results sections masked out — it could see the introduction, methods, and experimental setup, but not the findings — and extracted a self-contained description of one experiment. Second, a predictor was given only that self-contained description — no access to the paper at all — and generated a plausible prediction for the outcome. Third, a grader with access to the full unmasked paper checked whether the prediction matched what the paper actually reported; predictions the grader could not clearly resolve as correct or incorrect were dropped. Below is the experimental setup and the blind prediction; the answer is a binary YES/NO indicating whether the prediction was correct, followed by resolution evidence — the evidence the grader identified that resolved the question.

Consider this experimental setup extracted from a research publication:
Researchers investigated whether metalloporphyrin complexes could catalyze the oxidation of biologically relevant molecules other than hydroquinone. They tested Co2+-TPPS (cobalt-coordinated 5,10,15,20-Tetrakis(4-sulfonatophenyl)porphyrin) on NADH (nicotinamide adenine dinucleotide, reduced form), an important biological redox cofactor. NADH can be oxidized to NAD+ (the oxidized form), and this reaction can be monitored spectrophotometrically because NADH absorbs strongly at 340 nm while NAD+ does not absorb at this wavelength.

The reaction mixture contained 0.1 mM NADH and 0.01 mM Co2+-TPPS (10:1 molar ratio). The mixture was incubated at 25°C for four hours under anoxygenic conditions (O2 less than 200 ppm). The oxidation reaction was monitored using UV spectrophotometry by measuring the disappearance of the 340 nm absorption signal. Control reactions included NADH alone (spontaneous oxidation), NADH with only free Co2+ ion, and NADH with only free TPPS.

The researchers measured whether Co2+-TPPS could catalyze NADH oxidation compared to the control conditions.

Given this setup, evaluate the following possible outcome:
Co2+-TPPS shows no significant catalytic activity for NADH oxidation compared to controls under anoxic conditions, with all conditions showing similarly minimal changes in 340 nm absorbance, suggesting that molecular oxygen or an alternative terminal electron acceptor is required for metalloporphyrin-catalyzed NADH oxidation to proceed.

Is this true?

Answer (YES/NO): NO